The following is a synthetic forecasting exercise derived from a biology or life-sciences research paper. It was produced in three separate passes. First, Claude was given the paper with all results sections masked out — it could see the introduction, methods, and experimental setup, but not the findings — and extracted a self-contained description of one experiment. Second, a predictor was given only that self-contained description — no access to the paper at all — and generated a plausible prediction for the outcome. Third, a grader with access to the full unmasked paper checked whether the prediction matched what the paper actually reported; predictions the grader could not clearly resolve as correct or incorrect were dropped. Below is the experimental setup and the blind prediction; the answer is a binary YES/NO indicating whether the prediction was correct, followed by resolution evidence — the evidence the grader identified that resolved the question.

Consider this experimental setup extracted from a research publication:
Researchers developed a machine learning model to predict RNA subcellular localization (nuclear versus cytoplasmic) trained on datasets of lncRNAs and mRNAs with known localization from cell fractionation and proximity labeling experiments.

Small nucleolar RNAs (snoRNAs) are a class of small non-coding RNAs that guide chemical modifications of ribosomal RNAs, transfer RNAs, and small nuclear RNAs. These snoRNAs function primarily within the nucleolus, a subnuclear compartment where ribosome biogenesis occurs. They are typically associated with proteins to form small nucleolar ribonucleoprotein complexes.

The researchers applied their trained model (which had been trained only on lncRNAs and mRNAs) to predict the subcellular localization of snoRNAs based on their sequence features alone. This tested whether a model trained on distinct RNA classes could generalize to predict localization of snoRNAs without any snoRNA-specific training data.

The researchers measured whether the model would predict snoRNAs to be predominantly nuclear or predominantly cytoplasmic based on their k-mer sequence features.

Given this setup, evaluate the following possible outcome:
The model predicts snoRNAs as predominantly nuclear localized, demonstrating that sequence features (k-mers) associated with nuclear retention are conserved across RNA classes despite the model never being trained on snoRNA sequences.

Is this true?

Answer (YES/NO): YES